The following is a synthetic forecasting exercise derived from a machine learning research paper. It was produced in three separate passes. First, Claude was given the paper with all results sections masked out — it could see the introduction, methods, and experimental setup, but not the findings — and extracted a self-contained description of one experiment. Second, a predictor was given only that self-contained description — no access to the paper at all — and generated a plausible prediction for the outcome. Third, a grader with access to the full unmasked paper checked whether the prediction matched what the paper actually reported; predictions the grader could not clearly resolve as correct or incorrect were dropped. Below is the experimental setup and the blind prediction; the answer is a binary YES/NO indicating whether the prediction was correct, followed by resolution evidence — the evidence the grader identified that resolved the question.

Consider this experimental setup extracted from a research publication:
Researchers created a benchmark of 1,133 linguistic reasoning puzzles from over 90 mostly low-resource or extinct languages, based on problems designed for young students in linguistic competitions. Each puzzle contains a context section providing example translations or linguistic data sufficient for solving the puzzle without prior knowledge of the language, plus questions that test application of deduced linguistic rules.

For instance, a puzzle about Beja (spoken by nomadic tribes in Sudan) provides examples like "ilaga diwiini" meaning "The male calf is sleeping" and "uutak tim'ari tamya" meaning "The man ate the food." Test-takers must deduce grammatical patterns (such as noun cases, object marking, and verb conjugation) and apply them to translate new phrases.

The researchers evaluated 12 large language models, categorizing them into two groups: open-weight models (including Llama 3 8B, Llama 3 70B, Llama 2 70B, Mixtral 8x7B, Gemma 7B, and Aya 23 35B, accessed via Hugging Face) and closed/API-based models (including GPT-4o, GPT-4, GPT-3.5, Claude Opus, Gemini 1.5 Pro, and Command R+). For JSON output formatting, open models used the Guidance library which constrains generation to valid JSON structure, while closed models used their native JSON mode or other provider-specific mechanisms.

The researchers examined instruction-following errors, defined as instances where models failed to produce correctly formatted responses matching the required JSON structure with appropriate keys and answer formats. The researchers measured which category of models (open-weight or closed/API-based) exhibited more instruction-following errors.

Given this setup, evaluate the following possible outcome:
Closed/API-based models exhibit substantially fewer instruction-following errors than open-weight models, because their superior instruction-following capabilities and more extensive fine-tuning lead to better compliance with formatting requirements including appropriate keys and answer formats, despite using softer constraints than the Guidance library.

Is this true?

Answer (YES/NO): NO